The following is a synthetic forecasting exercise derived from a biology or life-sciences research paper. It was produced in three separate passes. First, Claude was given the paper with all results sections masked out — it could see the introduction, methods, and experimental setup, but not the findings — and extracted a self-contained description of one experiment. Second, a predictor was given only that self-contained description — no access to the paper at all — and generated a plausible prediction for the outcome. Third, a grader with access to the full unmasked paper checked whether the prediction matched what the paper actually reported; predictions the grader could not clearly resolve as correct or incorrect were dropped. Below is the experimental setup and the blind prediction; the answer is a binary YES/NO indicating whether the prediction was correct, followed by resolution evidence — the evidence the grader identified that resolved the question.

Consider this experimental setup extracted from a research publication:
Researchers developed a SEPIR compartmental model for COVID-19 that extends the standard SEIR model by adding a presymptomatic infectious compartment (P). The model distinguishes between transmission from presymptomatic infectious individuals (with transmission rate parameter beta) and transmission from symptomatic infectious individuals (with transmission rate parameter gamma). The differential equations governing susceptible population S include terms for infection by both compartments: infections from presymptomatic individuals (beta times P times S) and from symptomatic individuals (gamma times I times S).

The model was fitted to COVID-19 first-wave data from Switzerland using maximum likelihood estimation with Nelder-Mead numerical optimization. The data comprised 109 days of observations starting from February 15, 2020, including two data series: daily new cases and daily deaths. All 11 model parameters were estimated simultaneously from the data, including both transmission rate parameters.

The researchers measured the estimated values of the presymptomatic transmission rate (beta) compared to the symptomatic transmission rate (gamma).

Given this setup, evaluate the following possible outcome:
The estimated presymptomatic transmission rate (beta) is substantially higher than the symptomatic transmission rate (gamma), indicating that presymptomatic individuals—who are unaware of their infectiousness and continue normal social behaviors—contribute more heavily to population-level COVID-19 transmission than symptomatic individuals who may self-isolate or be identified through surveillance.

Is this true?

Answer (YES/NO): NO